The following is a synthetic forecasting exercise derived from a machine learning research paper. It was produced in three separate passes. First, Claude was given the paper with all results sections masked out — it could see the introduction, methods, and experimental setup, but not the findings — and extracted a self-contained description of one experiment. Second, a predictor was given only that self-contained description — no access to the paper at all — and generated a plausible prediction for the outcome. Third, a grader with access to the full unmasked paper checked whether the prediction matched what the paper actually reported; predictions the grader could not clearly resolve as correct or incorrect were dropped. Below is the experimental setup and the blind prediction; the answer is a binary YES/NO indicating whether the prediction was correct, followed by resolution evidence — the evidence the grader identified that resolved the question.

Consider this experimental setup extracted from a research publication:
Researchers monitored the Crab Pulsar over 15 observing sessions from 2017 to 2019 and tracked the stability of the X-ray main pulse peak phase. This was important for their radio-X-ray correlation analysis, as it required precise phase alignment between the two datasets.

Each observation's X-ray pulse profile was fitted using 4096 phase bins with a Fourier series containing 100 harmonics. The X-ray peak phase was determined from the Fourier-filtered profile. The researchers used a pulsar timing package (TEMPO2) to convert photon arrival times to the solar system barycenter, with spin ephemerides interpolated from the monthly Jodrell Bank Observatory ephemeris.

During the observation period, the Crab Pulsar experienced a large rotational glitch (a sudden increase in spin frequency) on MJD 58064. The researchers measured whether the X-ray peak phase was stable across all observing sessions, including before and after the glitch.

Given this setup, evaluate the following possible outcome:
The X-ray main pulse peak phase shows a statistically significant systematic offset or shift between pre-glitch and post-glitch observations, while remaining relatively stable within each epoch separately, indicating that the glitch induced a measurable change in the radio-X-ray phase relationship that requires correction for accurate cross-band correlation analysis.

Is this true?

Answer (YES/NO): NO